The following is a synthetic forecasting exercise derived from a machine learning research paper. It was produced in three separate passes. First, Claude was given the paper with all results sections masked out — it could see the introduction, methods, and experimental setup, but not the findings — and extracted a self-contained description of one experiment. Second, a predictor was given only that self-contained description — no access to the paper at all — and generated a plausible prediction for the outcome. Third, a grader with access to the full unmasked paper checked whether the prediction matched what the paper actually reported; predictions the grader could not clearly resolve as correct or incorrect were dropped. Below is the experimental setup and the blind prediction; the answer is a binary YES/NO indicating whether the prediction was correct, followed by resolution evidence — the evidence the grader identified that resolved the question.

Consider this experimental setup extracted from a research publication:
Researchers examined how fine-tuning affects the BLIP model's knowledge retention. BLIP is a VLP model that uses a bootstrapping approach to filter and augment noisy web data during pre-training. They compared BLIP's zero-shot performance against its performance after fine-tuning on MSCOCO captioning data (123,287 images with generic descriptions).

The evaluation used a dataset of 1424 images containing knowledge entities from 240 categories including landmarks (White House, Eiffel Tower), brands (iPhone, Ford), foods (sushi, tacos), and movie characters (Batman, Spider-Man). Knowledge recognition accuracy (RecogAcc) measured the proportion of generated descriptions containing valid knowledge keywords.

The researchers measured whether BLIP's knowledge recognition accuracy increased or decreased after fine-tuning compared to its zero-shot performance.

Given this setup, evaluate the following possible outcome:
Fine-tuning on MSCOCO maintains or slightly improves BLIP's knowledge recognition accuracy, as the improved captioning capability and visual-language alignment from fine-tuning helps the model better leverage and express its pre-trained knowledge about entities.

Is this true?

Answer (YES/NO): NO